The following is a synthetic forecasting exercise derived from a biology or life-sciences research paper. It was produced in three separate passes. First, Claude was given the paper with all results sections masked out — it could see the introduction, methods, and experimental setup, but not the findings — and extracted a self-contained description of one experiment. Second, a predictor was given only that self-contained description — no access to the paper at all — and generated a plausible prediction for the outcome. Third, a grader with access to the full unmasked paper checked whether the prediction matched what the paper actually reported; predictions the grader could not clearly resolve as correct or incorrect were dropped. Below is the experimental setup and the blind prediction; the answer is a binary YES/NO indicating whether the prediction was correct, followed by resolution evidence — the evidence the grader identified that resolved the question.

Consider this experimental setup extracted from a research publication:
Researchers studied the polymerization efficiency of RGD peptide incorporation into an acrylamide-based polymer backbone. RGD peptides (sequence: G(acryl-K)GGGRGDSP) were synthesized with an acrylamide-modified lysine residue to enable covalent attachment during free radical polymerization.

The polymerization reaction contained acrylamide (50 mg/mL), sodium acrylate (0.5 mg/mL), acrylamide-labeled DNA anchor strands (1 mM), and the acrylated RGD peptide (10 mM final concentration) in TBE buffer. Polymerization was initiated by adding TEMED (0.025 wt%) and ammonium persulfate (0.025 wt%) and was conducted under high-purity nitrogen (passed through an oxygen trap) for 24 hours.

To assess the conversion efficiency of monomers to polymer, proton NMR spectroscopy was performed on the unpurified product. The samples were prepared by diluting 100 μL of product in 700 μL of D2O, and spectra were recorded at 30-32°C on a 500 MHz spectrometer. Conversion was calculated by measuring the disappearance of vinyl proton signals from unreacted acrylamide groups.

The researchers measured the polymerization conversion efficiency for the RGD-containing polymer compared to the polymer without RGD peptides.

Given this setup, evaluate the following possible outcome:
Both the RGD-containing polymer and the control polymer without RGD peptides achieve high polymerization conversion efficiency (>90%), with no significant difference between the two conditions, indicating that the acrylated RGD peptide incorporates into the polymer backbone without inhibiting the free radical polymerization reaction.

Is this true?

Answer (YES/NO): YES